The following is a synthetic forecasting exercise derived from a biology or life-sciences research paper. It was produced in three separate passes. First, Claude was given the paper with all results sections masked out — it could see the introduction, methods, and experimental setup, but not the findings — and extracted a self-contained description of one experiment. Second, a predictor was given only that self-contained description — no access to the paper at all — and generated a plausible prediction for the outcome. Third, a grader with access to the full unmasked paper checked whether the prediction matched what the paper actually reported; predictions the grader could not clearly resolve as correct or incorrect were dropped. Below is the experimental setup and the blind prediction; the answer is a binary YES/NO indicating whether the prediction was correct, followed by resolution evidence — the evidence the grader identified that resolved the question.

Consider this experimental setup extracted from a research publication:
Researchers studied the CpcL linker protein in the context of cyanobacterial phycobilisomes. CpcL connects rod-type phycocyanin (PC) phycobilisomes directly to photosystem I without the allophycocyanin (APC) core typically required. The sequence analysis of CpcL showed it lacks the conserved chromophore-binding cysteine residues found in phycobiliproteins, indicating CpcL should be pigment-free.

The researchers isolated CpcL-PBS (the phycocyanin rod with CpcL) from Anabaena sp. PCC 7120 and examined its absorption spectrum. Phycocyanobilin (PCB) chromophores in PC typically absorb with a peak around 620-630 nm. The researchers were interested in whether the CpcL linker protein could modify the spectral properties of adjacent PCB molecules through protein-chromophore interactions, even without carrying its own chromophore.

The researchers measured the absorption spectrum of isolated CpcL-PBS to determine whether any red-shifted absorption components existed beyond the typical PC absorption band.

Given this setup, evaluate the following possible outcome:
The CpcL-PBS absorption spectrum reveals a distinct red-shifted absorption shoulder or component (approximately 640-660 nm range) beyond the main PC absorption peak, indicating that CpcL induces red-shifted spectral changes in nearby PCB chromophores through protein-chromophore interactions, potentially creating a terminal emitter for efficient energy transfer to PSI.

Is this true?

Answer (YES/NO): YES